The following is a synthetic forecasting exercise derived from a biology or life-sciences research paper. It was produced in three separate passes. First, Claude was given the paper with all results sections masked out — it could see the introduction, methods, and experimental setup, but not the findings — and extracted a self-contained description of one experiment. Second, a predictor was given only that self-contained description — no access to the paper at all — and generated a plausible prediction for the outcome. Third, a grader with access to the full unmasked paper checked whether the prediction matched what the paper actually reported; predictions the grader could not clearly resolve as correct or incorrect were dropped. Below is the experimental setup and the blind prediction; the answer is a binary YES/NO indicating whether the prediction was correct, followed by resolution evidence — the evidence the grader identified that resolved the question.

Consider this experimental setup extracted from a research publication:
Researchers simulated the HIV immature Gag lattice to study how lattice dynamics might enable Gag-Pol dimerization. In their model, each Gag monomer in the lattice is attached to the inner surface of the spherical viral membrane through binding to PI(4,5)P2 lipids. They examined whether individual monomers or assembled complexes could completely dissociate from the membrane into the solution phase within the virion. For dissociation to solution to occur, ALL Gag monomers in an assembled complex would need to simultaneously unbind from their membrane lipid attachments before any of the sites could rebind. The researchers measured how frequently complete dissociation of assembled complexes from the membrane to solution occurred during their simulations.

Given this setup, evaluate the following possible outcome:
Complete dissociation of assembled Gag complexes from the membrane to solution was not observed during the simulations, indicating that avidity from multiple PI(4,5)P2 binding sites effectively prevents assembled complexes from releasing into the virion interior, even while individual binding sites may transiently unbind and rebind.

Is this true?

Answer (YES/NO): YES